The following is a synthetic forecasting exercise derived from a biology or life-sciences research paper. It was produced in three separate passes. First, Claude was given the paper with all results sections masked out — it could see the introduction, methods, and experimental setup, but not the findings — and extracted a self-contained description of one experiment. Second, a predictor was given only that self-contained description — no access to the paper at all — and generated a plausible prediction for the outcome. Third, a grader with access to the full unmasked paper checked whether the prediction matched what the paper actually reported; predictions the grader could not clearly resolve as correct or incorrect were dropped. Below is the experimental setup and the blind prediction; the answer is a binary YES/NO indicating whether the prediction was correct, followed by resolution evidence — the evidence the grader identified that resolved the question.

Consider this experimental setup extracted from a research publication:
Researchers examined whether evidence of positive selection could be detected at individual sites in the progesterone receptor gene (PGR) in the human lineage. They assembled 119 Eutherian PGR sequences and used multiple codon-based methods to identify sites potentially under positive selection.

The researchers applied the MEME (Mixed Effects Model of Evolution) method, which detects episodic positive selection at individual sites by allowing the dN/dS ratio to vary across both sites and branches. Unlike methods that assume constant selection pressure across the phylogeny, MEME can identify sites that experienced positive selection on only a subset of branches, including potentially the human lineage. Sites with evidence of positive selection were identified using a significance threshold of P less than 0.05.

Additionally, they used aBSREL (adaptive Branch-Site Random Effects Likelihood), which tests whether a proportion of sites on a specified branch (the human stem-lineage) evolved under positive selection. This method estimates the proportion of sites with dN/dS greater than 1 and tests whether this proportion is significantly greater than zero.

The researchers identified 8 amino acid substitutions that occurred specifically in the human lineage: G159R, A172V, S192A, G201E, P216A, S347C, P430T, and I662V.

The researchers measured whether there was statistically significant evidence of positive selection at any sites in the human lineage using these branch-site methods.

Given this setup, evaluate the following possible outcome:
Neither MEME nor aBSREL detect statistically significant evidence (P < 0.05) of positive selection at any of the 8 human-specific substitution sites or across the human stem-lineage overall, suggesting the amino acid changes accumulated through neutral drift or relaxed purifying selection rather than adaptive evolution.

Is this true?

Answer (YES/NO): YES